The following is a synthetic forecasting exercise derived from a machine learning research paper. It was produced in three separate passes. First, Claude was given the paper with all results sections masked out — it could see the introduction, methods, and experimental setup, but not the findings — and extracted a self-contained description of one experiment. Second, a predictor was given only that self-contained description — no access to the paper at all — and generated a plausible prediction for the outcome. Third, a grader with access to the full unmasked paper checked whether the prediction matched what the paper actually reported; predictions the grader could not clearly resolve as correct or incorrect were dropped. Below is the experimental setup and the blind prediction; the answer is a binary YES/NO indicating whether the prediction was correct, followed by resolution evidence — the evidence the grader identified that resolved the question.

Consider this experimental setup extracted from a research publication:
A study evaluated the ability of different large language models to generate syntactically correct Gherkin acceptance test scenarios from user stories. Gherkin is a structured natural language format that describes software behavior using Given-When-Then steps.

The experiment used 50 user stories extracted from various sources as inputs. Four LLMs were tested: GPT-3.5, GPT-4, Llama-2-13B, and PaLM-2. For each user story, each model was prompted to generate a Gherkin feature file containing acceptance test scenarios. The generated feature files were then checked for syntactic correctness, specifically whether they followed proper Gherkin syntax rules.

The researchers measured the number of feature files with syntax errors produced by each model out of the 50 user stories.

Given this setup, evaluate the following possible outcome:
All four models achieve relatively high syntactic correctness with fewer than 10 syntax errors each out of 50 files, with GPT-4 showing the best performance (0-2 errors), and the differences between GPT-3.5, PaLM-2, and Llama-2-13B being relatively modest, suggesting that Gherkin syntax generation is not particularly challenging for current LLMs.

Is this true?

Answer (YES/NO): NO